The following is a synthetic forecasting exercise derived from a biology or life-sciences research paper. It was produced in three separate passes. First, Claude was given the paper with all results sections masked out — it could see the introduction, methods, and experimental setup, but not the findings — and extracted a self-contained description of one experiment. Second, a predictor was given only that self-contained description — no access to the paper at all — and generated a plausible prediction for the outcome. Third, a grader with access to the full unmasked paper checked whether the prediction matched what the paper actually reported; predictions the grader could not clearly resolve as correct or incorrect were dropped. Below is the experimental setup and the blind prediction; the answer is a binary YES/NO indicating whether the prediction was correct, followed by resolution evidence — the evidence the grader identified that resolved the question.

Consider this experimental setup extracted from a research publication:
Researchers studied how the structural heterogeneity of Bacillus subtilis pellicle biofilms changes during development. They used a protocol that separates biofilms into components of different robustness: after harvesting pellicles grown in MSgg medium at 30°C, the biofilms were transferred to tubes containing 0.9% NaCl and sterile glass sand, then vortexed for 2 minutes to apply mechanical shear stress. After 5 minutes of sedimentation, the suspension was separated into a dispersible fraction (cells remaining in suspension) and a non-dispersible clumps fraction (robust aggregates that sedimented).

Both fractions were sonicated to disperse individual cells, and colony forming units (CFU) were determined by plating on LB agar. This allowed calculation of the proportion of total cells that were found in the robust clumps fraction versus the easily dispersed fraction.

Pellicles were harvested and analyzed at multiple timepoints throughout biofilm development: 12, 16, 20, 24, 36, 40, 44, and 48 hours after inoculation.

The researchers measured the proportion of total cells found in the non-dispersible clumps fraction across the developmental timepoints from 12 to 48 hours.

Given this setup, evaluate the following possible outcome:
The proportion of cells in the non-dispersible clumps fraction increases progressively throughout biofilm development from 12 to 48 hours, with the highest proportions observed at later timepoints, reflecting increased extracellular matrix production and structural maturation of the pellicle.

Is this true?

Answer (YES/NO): NO